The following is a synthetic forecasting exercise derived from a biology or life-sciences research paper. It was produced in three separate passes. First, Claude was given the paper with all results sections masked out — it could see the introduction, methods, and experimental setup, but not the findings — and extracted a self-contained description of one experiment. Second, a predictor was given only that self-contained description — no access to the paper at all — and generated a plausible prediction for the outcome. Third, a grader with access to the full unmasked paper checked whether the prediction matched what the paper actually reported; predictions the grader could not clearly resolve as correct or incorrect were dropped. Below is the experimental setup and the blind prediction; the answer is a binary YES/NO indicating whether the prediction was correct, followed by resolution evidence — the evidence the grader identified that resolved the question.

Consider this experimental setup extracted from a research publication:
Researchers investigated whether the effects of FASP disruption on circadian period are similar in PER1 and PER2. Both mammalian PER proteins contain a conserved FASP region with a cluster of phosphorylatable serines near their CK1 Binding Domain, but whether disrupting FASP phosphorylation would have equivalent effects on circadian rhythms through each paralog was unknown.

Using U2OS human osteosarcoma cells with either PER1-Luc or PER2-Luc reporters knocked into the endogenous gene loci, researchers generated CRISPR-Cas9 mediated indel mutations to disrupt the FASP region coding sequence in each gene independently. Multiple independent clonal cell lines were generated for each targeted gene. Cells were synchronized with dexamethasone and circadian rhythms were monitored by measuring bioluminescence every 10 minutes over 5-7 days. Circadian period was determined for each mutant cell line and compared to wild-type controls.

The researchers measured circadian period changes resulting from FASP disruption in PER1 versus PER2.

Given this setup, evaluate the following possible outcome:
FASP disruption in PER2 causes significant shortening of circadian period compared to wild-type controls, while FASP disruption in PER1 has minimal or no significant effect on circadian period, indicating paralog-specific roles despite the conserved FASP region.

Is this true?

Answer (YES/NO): NO